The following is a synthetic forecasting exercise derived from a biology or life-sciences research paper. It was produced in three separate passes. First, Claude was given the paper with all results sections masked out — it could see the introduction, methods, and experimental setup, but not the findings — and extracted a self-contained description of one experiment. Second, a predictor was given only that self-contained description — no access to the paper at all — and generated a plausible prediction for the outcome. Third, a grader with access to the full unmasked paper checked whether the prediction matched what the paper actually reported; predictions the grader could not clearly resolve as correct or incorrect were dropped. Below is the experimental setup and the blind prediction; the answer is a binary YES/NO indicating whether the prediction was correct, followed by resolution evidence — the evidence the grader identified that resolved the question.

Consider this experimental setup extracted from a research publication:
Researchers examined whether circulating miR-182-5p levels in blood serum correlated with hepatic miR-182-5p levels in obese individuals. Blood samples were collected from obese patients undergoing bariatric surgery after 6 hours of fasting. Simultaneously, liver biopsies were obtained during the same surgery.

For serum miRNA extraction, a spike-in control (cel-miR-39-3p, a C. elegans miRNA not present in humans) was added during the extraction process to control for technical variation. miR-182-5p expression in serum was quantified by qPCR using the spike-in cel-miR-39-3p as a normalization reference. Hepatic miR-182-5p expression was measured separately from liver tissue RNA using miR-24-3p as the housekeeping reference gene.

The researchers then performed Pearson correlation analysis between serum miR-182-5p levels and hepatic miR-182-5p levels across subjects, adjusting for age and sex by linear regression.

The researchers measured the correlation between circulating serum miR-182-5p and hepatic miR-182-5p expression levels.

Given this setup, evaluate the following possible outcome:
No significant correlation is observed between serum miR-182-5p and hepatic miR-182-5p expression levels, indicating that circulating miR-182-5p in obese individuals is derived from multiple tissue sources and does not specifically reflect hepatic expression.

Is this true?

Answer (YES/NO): YES